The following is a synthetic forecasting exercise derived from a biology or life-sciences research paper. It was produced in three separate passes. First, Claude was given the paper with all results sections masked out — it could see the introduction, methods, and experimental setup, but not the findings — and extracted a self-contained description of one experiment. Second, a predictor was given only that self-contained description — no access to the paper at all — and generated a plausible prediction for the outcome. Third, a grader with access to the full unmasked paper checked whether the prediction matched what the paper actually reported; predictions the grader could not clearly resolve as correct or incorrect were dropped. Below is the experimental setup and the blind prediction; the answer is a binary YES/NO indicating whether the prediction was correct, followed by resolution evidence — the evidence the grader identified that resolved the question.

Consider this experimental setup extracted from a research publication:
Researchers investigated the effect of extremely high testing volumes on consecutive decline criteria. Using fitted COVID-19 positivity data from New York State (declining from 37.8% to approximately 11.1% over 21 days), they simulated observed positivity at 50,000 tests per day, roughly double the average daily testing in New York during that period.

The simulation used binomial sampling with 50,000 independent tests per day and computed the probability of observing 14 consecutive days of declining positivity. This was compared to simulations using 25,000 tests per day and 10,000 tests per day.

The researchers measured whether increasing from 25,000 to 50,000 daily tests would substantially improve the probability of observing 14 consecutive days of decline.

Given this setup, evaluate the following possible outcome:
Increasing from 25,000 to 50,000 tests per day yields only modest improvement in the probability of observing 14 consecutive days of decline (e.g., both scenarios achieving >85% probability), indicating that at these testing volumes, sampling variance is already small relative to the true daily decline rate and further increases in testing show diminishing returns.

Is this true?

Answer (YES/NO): YES